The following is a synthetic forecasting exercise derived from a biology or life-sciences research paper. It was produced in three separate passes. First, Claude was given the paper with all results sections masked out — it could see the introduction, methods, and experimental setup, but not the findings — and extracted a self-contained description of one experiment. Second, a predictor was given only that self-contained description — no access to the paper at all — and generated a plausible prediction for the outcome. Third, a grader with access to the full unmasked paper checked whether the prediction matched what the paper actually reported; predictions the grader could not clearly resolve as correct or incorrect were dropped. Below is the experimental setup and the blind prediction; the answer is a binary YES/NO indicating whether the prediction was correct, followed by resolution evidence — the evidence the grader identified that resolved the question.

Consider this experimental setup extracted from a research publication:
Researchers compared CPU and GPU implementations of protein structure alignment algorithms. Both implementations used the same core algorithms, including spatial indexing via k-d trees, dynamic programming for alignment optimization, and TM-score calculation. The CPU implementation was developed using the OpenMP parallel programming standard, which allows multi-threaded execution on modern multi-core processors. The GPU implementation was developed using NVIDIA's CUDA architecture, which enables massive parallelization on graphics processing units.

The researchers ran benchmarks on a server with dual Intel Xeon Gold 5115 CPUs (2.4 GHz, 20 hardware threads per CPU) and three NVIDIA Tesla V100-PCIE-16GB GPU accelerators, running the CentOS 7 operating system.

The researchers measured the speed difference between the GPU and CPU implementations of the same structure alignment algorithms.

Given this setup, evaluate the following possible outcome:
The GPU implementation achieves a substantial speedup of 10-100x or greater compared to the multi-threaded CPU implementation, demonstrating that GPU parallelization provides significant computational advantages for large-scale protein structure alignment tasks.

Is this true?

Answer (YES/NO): YES